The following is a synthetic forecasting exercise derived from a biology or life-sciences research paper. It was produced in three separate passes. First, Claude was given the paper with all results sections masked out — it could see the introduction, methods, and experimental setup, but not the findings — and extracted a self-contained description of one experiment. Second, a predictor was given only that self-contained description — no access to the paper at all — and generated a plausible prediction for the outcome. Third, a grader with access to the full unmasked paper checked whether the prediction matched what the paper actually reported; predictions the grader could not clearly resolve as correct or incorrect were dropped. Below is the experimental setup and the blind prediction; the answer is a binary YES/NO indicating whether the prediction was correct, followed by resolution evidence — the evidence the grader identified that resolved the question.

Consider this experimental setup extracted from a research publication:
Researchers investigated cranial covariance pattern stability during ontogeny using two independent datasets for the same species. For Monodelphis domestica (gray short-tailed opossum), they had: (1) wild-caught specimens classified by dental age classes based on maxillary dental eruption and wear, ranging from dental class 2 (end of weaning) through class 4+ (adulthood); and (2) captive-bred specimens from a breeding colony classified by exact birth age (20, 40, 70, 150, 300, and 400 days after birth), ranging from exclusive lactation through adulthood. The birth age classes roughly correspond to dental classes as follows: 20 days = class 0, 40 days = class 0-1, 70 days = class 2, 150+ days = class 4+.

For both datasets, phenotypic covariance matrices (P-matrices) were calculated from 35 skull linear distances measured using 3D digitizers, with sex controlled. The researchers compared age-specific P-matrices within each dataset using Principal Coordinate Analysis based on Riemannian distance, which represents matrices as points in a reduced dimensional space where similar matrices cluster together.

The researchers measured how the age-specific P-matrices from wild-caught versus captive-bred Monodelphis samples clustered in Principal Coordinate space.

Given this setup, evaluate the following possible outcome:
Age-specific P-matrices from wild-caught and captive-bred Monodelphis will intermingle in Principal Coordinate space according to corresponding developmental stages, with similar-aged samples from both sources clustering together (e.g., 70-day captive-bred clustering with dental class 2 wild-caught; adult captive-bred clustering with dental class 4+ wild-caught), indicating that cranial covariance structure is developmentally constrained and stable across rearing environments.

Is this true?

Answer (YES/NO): NO